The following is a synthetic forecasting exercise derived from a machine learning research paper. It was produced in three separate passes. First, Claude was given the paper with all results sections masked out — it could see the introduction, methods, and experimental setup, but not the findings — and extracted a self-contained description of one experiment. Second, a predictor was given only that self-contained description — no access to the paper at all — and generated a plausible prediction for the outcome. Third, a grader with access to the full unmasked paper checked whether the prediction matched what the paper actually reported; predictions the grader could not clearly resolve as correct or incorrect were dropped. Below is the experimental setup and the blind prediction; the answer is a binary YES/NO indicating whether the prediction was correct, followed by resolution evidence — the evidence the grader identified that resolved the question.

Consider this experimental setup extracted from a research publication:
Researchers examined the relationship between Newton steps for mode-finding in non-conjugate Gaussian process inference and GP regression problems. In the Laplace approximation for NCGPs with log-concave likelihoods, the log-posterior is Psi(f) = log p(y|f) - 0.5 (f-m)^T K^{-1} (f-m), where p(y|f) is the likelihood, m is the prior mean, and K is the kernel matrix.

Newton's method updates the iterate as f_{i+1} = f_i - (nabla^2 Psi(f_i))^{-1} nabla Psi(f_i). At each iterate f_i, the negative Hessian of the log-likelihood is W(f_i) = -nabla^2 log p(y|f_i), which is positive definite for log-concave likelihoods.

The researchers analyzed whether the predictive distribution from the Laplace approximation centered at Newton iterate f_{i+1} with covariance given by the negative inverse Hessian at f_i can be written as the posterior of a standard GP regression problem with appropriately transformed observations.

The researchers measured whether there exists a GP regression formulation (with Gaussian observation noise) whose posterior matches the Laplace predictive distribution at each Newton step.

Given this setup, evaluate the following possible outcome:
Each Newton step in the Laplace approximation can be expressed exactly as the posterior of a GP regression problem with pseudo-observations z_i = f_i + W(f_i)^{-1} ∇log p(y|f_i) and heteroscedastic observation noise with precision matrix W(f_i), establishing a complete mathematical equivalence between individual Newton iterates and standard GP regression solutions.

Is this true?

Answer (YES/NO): YES